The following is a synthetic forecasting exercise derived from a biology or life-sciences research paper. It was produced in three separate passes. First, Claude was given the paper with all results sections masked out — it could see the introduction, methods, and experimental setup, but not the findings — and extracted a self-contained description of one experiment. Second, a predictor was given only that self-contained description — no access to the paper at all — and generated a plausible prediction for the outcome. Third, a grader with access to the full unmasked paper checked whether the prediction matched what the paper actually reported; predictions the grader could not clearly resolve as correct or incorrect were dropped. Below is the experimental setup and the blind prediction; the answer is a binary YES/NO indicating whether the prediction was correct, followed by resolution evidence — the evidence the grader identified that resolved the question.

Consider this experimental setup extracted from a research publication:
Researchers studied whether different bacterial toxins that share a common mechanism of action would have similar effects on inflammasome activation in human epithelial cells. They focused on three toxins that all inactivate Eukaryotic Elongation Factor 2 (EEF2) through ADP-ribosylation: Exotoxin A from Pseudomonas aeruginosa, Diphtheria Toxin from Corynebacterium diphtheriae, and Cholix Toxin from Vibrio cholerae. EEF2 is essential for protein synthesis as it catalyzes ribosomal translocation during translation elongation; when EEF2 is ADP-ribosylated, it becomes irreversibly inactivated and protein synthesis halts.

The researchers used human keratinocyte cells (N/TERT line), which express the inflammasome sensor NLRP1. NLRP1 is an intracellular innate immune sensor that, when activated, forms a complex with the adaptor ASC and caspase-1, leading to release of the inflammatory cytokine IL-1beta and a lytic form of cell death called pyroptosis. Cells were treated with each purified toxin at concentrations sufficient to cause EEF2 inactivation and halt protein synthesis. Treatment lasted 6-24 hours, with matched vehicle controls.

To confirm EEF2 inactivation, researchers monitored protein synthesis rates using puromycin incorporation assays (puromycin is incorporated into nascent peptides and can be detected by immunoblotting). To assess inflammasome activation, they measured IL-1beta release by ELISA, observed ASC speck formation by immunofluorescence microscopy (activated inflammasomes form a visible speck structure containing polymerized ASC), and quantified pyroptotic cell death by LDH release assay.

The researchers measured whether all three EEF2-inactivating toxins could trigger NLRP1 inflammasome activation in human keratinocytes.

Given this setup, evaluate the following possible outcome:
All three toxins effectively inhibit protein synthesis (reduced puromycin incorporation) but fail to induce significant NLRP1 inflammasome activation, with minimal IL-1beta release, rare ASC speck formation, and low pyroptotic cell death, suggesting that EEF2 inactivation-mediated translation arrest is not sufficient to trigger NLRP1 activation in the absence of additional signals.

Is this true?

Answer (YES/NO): NO